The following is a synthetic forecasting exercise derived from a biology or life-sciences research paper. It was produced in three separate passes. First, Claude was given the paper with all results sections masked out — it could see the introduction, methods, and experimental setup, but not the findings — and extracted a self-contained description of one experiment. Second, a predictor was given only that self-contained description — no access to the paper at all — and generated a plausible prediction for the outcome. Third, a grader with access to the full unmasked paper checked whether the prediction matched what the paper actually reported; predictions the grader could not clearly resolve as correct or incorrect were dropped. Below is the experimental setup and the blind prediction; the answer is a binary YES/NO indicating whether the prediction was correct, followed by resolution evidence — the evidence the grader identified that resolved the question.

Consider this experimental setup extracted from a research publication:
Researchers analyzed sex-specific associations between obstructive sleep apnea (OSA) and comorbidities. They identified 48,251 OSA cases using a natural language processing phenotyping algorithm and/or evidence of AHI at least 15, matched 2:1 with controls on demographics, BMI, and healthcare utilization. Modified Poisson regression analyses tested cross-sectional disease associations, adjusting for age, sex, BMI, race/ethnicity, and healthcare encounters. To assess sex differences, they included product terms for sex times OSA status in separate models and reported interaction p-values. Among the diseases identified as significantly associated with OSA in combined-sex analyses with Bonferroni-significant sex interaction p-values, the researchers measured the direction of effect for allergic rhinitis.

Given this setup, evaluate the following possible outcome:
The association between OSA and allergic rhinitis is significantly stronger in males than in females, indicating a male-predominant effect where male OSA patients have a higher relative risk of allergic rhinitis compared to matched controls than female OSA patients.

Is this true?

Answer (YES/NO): YES